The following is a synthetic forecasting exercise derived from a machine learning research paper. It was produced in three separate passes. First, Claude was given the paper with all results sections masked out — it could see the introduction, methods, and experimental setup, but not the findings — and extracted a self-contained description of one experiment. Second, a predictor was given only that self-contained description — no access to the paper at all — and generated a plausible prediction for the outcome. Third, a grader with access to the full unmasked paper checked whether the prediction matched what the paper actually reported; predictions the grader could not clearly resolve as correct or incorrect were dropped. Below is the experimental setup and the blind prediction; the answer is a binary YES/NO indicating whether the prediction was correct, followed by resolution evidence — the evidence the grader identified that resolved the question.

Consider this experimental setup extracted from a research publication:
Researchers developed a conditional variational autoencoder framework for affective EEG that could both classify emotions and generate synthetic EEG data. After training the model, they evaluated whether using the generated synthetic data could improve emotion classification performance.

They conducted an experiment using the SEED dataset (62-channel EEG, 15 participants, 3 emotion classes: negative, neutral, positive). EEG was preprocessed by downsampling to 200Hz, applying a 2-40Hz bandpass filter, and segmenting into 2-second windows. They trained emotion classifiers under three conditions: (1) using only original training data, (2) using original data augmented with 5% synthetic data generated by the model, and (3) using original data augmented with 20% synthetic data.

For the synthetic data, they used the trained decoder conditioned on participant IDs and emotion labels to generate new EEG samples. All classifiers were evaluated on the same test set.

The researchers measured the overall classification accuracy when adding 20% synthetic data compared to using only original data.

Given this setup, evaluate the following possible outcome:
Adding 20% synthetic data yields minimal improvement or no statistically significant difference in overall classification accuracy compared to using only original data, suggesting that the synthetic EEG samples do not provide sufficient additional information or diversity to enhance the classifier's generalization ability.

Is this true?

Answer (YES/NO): NO